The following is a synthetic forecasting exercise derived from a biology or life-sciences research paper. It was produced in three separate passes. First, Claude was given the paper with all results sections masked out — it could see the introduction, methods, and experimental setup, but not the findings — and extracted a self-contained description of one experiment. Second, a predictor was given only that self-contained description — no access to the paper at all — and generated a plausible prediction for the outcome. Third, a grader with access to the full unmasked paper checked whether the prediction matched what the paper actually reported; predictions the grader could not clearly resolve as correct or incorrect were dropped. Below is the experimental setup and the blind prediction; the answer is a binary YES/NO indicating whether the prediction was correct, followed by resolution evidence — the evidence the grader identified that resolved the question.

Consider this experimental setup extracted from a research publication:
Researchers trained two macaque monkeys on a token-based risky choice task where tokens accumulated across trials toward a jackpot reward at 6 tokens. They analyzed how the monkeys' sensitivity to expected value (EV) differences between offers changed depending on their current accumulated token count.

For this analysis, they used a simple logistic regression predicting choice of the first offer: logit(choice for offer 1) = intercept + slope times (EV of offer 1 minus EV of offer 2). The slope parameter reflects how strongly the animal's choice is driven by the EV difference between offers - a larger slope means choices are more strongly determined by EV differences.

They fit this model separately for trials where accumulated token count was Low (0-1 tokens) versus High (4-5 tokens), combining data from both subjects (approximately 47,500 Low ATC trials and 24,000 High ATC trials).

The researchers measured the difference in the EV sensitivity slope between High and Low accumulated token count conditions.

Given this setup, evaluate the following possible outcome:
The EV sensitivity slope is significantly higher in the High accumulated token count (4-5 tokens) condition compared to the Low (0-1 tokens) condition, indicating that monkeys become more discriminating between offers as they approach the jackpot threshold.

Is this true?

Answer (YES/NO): YES